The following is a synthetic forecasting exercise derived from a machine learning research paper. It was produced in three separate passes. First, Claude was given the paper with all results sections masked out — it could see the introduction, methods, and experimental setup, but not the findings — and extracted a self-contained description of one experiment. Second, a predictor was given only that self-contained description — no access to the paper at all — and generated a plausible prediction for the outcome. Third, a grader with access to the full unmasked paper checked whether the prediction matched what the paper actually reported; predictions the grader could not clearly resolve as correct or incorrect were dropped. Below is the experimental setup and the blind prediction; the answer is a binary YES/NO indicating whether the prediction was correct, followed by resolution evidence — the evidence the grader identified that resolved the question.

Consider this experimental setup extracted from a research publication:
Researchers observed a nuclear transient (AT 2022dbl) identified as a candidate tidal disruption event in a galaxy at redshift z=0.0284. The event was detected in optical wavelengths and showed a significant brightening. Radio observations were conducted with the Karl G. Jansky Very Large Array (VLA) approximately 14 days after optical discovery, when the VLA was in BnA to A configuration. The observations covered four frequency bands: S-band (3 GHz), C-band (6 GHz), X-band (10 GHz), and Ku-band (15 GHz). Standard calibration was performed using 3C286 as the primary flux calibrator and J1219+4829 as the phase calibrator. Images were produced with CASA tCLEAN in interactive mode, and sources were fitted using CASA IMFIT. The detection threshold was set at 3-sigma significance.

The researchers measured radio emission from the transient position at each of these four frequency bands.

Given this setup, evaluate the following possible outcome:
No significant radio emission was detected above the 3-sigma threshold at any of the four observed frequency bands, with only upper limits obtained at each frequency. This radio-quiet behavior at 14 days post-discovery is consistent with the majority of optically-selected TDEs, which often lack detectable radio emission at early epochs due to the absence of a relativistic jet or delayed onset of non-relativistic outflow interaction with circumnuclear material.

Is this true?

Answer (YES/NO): NO